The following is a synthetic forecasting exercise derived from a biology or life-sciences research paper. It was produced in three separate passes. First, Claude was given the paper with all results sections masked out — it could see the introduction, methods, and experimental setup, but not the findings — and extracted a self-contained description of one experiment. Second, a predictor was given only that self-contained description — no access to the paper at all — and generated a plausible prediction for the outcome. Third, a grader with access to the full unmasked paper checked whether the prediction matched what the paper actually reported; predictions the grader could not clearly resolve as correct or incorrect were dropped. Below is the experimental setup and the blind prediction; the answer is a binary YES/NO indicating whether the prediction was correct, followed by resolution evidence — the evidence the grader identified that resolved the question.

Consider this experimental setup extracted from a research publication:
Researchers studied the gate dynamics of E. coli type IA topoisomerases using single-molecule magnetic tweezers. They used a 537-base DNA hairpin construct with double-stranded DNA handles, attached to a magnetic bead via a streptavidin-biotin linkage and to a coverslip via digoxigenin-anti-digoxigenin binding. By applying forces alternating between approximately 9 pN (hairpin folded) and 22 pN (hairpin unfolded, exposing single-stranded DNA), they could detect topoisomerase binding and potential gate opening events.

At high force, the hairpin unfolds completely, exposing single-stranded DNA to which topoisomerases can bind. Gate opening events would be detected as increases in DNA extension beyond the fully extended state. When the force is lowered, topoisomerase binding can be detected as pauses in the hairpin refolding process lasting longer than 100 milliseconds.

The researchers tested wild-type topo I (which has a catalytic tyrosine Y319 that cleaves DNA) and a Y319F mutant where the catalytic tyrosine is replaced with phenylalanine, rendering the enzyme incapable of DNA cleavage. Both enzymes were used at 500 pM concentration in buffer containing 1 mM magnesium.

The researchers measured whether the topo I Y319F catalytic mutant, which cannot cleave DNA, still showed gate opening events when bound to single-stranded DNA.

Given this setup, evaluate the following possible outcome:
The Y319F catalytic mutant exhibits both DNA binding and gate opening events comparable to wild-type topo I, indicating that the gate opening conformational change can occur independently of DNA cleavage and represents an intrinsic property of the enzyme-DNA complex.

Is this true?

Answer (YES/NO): NO